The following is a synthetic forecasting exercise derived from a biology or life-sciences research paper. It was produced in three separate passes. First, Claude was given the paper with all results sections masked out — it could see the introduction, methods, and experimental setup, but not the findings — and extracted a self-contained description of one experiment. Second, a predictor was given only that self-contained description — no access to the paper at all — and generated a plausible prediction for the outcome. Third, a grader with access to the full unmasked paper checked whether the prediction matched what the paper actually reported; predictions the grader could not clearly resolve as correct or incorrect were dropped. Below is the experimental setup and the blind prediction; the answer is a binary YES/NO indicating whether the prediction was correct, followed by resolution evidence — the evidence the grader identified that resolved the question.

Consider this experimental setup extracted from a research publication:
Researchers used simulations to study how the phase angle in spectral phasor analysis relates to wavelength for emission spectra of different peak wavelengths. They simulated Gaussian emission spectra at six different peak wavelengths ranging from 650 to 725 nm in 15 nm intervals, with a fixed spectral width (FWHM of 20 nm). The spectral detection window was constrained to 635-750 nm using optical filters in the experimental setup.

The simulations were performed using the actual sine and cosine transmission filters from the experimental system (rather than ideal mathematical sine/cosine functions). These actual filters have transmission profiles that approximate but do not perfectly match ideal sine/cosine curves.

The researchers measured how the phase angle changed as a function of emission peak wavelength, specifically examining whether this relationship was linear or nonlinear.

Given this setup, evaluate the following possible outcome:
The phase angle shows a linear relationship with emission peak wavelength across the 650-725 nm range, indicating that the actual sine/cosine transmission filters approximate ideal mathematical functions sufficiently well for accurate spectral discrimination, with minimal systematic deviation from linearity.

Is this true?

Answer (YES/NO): NO